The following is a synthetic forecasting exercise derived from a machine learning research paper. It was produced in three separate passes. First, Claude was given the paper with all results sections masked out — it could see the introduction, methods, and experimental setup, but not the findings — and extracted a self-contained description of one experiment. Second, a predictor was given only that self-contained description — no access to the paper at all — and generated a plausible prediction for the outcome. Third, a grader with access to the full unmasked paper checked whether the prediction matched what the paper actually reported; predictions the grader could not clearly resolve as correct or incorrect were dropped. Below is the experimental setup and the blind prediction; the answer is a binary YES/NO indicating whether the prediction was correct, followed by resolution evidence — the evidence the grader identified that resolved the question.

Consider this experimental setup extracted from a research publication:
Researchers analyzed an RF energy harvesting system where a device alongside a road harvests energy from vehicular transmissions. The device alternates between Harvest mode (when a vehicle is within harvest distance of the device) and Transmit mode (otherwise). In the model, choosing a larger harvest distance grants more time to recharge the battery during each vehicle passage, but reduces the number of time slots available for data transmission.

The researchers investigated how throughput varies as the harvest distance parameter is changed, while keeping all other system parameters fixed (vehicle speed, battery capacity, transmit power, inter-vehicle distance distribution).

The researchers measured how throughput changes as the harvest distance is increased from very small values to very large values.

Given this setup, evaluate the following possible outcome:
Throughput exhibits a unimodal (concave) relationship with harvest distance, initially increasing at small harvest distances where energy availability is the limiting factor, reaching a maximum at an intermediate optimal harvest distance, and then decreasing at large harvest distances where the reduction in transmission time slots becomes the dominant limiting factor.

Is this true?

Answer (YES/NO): YES